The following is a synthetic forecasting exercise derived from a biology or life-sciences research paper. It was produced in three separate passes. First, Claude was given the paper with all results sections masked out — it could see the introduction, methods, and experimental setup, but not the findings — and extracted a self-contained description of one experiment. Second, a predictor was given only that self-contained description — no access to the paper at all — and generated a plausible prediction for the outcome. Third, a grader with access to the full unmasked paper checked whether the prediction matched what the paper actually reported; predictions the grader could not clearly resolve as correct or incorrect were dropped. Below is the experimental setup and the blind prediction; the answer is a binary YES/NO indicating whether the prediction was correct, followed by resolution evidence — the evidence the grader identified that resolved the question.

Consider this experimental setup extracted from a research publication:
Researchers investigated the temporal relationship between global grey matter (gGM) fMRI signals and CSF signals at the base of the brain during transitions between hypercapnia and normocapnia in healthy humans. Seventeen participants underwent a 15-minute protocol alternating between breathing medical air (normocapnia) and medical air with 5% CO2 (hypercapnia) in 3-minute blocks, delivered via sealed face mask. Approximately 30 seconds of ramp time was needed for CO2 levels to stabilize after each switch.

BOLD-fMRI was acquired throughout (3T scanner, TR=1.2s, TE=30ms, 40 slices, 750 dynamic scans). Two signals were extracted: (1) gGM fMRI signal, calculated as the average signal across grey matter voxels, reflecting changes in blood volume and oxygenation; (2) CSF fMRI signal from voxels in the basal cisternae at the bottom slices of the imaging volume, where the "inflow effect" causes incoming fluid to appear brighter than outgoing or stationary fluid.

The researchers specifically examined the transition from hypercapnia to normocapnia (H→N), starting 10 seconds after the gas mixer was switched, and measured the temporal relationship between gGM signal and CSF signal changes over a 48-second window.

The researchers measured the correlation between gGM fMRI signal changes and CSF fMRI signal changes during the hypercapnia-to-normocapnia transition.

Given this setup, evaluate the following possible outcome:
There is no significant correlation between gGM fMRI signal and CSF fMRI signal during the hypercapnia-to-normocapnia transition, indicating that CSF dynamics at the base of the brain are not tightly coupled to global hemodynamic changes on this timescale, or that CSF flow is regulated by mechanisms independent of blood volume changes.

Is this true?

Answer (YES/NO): NO